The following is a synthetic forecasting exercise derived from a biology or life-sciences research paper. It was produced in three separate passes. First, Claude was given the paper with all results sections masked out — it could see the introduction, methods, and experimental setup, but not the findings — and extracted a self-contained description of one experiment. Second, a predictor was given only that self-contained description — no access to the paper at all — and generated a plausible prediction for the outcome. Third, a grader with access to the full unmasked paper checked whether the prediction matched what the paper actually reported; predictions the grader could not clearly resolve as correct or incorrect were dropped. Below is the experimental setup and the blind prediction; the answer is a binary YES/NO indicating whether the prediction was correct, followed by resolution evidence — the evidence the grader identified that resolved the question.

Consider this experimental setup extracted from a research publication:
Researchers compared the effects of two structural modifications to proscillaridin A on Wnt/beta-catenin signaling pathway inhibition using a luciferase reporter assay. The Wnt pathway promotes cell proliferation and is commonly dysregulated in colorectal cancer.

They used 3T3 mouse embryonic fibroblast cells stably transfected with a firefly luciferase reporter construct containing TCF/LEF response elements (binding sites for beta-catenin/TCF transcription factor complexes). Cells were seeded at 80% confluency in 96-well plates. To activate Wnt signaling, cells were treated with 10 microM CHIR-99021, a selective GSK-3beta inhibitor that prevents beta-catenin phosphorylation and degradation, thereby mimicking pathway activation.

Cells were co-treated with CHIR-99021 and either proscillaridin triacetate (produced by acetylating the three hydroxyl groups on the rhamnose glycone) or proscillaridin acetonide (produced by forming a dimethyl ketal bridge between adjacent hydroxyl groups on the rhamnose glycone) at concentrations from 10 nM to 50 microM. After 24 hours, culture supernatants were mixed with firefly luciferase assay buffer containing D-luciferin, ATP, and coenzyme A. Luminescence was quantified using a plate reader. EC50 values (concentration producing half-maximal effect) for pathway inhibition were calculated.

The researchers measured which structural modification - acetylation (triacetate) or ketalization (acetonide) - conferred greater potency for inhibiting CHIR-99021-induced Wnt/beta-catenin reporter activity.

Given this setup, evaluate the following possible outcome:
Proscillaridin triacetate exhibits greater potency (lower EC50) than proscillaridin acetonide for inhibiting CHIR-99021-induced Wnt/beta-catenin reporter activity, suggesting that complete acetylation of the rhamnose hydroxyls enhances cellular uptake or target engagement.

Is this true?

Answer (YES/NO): NO